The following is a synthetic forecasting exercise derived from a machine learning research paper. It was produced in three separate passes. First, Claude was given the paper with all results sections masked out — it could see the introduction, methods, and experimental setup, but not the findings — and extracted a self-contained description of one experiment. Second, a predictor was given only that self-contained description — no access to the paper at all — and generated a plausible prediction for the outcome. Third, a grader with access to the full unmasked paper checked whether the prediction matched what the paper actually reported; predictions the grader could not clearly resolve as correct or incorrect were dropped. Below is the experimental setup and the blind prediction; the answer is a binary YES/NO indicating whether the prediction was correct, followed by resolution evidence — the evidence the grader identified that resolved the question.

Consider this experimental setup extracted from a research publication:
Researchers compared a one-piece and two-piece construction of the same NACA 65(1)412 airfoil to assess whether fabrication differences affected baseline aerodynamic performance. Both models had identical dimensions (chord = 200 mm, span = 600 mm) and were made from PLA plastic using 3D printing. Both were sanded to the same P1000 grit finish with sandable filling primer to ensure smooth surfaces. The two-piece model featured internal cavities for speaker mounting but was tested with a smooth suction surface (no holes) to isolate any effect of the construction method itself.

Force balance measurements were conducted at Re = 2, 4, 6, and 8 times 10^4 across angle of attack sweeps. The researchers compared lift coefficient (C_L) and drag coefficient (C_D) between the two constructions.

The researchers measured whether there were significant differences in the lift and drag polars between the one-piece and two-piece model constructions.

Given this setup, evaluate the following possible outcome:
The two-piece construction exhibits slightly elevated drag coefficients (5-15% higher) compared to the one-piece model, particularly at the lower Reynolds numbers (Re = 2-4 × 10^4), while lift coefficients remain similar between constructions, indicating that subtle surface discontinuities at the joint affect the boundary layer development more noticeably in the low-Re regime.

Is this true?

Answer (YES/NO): NO